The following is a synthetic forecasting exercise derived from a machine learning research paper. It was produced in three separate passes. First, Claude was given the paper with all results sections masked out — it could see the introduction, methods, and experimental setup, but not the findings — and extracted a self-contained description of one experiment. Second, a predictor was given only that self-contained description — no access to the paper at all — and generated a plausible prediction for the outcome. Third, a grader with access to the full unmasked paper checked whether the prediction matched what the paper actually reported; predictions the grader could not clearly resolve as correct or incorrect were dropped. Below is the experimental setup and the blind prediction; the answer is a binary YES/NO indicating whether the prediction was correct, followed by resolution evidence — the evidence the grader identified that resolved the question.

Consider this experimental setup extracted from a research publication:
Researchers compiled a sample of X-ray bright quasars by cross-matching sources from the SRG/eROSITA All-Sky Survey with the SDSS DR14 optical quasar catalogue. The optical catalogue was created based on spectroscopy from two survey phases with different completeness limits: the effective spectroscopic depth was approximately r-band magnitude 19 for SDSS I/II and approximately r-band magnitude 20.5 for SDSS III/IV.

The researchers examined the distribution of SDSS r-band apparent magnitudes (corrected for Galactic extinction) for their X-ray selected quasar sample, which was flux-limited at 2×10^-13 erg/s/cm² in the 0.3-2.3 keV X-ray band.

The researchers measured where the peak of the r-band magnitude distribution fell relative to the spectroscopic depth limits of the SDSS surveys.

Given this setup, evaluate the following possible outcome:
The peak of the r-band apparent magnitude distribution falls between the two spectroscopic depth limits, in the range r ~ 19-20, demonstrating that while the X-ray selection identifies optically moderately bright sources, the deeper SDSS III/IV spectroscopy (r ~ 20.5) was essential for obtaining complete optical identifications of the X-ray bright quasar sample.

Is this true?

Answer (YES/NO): NO